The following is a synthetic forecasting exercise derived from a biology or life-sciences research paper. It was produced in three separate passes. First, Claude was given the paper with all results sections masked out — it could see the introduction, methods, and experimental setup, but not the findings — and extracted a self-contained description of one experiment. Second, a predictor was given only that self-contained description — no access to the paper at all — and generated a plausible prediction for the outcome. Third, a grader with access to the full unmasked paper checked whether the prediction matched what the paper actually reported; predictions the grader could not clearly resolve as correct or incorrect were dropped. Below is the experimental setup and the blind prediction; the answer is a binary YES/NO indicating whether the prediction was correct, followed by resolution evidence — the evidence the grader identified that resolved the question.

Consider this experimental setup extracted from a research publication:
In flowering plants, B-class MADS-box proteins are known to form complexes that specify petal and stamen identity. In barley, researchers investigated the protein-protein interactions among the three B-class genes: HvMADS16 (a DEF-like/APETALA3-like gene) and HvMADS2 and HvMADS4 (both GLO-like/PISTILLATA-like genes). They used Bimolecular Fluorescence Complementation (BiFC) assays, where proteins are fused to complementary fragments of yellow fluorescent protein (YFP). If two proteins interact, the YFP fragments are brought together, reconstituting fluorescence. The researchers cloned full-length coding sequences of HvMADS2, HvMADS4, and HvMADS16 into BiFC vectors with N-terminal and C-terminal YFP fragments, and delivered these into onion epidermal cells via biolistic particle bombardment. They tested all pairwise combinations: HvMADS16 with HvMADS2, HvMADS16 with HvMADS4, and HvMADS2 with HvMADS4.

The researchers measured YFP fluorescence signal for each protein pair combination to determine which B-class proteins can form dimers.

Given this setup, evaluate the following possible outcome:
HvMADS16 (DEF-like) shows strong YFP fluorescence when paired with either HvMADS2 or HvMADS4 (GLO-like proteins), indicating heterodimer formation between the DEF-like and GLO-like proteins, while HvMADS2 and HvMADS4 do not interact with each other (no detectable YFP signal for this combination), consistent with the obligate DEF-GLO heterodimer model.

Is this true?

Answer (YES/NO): YES